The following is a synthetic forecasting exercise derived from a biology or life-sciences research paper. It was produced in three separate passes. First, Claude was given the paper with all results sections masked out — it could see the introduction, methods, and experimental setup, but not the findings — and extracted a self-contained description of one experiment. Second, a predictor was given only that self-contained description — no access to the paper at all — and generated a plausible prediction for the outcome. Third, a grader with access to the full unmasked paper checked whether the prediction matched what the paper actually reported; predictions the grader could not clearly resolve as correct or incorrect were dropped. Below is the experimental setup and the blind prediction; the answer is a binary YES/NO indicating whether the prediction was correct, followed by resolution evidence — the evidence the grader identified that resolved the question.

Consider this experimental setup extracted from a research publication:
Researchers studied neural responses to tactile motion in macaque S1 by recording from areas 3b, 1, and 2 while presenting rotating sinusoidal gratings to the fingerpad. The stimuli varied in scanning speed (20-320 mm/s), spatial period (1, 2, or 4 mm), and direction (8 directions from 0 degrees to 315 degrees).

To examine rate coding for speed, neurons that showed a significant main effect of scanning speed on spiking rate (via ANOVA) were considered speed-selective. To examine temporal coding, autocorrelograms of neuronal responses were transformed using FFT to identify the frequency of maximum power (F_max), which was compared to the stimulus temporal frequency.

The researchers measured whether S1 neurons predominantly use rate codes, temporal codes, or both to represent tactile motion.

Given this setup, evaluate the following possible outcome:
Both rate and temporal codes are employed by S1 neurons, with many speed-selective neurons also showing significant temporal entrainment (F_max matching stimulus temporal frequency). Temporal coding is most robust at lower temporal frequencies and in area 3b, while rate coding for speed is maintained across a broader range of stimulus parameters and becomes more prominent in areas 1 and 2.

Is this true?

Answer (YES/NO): YES